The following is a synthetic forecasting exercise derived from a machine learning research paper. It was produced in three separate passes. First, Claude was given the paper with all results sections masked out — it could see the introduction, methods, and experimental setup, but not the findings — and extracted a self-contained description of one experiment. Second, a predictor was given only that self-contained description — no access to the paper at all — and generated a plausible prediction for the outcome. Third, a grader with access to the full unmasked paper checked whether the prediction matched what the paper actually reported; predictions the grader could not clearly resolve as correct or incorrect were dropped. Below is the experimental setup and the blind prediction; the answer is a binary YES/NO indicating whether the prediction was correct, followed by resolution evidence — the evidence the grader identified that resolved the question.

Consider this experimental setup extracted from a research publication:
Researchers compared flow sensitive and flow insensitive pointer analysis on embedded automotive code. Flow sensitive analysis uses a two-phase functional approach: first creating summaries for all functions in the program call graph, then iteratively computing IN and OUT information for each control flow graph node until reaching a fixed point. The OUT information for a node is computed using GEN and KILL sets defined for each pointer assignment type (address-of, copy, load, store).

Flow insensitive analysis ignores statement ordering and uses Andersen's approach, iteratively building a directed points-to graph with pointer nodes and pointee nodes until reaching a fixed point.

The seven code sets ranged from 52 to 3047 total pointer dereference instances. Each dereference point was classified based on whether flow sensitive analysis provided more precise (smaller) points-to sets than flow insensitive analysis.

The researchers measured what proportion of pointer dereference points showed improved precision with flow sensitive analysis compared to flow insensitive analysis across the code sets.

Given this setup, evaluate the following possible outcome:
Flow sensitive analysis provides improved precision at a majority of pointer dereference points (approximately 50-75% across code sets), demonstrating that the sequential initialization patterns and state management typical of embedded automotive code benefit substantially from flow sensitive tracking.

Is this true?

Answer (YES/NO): NO